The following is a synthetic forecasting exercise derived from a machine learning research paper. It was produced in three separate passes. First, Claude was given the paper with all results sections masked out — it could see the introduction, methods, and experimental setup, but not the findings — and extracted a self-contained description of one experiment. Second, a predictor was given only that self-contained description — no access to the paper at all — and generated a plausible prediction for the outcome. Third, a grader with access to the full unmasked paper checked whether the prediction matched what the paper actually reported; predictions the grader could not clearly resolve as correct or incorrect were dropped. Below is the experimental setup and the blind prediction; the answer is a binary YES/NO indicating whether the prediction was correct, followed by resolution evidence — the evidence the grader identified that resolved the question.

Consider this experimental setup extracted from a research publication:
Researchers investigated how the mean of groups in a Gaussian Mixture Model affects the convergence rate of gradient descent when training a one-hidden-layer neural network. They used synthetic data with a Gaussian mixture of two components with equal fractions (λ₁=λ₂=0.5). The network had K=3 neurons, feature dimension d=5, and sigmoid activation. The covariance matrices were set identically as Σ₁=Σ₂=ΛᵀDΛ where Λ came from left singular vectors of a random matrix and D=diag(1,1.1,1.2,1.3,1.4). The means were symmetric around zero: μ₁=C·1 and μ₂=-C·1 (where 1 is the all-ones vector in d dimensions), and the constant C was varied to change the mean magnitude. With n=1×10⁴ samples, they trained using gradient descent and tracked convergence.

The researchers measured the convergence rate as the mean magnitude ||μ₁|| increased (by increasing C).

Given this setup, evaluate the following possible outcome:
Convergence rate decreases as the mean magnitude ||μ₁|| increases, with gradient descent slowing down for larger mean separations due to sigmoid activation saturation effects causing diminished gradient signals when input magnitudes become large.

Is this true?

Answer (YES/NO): YES